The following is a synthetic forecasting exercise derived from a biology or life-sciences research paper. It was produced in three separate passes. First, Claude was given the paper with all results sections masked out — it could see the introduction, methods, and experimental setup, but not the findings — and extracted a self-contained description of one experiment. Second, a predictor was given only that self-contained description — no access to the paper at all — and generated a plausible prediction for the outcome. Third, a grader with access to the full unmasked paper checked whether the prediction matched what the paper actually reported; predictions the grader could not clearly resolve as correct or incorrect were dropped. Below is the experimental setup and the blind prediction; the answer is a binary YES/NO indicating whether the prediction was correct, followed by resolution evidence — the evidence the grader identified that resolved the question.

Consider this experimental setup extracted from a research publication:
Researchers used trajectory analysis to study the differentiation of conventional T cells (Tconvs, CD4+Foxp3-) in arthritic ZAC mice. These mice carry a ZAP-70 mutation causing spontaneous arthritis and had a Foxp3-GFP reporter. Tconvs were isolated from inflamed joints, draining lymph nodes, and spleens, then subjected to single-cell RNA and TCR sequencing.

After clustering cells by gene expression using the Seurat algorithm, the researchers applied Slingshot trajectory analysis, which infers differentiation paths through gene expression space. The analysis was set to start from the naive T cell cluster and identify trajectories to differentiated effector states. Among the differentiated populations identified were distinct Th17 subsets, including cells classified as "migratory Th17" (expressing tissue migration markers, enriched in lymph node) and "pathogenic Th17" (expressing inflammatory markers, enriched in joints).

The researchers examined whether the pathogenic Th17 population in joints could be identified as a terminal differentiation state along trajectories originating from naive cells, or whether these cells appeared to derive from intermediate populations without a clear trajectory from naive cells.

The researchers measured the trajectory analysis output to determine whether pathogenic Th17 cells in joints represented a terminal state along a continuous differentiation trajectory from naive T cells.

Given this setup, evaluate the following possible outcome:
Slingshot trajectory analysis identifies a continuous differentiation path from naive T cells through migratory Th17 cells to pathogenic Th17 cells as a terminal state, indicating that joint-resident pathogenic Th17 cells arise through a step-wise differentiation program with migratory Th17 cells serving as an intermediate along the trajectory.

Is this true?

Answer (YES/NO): YES